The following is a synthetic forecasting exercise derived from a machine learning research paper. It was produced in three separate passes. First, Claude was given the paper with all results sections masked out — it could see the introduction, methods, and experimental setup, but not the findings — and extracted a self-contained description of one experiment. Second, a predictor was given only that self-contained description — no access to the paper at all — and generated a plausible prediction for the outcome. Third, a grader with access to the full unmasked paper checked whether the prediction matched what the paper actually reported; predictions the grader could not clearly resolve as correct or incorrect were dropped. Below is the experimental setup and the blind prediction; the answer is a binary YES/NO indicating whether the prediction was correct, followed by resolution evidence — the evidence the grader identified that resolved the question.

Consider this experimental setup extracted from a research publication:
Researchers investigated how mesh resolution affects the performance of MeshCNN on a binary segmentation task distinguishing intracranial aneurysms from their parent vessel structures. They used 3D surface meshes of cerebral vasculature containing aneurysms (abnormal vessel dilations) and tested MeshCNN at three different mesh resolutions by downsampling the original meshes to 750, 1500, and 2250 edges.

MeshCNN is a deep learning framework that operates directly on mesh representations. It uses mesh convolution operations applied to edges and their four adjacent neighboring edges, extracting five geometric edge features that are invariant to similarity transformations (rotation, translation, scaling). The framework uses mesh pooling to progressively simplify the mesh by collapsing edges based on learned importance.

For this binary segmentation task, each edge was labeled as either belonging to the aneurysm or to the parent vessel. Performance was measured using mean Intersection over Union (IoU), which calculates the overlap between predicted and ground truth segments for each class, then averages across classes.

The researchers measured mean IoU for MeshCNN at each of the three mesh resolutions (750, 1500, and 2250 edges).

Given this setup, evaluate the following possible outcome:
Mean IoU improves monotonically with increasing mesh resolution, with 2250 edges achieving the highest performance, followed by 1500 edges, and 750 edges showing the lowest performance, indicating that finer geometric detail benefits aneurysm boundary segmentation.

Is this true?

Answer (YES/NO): YES